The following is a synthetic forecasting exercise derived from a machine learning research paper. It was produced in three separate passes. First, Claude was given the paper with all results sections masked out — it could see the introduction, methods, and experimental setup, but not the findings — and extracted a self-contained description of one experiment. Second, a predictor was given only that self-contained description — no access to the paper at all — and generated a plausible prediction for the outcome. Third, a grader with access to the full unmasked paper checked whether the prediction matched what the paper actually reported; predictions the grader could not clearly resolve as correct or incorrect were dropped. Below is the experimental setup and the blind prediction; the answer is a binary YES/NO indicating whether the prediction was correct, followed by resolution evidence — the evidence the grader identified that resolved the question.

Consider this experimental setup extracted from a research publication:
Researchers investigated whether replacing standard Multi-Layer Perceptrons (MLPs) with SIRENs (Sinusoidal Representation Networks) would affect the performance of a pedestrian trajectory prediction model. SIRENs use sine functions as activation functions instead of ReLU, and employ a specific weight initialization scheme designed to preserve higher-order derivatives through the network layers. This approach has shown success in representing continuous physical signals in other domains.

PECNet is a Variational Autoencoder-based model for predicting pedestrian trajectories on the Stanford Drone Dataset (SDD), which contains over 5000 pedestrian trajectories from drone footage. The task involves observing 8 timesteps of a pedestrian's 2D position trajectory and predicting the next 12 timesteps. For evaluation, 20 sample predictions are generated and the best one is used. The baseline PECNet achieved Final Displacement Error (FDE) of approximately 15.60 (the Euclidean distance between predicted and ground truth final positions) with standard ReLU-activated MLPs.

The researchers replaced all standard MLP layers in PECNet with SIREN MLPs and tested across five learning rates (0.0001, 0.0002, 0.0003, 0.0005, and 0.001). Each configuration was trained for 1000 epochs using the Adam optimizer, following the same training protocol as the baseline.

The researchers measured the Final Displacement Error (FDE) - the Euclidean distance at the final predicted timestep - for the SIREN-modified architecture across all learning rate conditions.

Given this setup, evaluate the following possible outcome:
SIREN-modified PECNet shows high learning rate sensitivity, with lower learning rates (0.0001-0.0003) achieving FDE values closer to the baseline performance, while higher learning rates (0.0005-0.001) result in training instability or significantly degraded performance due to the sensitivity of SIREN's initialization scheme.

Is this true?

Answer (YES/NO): NO